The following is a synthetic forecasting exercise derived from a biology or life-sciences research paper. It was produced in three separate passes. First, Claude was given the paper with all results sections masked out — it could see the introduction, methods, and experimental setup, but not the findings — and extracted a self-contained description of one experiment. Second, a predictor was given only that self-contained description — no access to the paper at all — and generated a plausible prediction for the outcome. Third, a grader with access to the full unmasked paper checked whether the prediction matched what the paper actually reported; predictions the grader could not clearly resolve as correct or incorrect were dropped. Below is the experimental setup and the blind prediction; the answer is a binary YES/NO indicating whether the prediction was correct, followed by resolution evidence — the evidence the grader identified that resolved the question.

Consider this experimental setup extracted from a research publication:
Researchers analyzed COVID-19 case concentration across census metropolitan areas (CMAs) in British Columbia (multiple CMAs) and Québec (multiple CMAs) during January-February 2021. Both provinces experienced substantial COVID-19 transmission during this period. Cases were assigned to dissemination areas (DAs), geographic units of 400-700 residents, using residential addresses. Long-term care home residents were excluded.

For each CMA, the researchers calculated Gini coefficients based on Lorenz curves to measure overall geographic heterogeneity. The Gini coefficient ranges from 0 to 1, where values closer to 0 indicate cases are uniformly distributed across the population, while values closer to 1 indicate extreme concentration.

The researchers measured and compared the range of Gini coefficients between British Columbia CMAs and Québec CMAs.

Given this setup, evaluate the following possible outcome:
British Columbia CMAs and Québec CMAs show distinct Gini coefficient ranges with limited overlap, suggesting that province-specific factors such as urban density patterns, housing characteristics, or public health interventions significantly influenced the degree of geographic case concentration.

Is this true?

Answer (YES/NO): NO